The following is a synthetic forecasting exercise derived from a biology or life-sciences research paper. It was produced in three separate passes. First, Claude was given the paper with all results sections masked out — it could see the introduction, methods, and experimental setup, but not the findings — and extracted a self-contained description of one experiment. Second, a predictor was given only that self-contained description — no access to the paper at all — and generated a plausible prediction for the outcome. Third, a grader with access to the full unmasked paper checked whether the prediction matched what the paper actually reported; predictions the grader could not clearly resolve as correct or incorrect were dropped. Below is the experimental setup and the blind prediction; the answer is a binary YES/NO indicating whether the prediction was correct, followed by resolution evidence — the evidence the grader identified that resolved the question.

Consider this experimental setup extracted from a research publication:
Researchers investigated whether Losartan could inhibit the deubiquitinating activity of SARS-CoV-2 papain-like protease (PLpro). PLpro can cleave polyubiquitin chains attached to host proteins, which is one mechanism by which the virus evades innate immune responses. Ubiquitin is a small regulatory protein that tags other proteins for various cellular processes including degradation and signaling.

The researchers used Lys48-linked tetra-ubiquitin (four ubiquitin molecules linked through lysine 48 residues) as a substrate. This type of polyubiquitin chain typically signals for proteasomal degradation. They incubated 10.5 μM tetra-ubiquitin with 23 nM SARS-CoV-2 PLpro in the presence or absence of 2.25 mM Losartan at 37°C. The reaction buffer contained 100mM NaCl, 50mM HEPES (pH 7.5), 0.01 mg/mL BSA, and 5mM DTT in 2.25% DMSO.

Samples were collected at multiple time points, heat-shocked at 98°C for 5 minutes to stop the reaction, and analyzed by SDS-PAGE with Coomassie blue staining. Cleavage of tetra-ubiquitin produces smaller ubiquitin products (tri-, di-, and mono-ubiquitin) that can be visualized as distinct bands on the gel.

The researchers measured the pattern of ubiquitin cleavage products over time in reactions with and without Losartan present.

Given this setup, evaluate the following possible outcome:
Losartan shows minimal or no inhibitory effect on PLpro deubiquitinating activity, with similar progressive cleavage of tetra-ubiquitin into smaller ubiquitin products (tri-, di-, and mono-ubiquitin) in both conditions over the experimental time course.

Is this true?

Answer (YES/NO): NO